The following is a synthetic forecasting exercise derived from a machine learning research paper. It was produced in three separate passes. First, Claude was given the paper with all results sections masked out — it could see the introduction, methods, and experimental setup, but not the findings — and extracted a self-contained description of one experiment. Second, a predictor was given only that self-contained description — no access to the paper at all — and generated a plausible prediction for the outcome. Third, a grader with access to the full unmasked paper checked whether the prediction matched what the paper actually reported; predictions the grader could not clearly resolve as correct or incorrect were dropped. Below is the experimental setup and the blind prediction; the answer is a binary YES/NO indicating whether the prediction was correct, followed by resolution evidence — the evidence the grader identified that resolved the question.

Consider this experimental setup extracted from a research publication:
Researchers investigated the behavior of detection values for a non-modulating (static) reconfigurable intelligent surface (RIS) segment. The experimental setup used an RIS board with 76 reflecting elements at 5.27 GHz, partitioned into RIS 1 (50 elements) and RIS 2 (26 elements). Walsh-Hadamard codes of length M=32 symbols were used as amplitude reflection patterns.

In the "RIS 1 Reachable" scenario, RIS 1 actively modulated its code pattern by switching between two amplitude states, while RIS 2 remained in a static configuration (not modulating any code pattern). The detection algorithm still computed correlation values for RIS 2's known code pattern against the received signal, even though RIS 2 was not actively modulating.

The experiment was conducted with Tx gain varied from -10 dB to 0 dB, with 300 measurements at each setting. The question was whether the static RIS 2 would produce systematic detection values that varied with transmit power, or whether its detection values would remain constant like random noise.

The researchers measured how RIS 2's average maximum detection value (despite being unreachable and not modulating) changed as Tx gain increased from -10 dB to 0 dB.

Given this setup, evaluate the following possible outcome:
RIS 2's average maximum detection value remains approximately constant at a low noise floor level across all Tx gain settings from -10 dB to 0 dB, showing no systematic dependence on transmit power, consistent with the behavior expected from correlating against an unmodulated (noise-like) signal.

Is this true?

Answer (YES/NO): YES